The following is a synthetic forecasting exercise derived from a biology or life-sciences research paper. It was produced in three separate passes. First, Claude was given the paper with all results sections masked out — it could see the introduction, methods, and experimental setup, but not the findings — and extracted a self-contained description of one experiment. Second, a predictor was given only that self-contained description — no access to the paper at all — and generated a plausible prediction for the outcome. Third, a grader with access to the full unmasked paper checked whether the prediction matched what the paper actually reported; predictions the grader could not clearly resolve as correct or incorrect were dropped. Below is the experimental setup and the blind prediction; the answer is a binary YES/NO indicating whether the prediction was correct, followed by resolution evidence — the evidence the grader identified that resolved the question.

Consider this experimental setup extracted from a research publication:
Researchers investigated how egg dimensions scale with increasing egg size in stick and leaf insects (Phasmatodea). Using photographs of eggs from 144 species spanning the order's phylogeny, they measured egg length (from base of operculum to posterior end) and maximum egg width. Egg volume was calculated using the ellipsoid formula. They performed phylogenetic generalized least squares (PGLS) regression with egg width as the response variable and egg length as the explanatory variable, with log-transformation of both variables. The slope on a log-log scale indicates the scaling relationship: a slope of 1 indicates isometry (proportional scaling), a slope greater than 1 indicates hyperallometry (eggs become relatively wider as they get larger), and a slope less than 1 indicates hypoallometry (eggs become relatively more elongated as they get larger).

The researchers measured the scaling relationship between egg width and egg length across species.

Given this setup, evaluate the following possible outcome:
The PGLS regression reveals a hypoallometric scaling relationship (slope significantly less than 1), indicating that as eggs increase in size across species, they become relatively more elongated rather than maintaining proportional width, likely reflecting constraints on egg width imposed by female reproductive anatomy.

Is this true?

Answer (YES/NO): NO